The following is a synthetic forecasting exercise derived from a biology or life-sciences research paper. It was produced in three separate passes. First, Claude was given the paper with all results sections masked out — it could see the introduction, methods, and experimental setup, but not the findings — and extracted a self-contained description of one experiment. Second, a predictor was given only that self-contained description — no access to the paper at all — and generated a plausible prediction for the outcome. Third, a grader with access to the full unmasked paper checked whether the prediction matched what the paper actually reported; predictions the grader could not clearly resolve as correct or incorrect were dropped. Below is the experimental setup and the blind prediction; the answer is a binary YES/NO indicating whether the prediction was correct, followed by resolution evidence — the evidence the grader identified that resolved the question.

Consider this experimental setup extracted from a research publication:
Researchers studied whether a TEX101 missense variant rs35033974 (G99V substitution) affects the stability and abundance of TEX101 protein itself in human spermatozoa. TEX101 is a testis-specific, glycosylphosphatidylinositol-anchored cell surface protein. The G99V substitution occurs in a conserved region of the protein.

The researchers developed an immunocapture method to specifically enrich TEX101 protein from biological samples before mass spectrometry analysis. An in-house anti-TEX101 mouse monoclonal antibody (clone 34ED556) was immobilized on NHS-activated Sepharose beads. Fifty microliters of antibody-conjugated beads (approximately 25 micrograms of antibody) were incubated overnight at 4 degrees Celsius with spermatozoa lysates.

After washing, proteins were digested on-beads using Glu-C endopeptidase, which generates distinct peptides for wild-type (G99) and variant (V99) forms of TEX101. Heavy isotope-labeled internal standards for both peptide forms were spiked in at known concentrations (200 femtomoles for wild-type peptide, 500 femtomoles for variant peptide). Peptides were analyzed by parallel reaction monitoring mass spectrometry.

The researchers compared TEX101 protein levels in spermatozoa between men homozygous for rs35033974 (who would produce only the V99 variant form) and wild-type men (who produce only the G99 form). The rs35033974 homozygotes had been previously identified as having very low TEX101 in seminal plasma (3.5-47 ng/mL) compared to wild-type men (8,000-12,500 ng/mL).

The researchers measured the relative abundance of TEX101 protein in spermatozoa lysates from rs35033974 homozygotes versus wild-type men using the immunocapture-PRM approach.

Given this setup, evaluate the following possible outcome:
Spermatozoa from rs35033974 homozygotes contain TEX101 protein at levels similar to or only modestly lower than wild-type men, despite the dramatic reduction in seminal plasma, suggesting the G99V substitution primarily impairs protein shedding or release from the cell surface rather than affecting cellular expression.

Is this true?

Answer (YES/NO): NO